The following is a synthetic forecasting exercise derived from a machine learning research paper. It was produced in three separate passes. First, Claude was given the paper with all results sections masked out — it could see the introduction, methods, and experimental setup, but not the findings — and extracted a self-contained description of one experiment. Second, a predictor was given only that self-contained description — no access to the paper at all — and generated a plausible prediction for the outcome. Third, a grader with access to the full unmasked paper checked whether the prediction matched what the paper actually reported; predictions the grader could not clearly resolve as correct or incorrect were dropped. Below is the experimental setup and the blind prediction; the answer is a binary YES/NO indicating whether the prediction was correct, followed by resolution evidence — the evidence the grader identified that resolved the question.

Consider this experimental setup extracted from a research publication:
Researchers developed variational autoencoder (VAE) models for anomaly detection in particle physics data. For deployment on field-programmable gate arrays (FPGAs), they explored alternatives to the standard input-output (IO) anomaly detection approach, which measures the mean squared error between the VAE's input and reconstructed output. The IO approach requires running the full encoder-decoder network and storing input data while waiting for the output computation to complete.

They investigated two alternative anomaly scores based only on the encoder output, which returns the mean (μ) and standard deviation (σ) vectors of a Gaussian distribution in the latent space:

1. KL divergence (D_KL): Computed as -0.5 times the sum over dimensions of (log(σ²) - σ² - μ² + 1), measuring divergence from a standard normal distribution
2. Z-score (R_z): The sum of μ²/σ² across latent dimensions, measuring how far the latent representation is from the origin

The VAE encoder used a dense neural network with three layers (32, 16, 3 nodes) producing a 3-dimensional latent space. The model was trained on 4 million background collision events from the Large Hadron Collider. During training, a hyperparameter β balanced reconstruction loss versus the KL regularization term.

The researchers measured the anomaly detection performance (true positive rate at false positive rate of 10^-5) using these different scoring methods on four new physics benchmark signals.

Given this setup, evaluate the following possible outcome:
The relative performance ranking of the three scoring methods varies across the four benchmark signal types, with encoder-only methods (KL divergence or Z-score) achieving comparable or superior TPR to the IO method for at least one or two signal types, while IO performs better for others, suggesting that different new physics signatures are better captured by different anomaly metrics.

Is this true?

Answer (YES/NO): YES